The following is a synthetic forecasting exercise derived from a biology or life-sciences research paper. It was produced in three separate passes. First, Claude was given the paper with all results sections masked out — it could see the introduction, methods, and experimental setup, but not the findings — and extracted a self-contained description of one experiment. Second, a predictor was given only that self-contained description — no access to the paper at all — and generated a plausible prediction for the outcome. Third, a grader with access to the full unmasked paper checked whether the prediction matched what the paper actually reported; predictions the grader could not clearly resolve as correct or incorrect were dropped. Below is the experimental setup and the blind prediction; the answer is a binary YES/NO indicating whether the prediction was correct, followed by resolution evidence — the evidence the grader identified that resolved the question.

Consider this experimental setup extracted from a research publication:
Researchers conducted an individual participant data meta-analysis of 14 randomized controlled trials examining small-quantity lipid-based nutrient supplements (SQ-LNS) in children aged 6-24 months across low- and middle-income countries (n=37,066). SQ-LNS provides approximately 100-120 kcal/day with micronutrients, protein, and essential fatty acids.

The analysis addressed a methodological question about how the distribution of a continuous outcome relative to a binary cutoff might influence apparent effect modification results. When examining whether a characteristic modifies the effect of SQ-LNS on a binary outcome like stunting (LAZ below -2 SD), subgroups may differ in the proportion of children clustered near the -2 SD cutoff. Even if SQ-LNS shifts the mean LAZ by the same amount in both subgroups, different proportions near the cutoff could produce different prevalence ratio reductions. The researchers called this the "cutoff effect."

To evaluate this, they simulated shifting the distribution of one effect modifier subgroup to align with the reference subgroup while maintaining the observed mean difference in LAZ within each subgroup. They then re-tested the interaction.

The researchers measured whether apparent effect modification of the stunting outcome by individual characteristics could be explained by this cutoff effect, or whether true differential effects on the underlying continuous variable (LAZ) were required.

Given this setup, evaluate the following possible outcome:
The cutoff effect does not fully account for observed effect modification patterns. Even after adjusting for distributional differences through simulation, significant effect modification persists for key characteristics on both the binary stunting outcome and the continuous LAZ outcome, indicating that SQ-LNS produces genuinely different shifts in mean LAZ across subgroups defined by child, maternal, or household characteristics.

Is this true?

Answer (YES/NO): NO